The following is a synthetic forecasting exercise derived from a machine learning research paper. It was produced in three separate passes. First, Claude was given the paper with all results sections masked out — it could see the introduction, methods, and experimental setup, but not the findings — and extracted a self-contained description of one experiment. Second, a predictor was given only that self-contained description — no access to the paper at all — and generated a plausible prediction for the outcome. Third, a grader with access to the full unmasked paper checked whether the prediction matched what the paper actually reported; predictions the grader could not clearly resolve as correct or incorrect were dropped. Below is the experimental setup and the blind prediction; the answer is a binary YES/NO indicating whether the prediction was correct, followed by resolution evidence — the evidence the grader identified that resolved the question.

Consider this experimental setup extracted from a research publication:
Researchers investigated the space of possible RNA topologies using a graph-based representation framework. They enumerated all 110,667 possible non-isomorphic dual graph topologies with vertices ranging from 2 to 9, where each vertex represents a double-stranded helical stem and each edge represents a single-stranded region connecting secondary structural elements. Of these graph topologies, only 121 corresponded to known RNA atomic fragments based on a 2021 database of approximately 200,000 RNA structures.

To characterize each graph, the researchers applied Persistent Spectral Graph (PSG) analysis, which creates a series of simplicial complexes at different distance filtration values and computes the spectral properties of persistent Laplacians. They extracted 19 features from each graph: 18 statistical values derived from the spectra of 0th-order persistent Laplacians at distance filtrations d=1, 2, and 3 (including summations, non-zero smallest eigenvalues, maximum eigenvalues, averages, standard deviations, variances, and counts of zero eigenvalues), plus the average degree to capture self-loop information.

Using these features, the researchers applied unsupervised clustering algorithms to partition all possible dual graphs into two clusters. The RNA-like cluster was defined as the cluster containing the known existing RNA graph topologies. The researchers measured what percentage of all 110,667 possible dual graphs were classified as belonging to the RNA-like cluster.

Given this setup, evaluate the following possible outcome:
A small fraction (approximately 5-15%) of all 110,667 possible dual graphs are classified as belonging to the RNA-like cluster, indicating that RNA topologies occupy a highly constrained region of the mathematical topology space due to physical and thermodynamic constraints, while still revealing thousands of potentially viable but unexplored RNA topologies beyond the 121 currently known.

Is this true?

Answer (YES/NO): NO